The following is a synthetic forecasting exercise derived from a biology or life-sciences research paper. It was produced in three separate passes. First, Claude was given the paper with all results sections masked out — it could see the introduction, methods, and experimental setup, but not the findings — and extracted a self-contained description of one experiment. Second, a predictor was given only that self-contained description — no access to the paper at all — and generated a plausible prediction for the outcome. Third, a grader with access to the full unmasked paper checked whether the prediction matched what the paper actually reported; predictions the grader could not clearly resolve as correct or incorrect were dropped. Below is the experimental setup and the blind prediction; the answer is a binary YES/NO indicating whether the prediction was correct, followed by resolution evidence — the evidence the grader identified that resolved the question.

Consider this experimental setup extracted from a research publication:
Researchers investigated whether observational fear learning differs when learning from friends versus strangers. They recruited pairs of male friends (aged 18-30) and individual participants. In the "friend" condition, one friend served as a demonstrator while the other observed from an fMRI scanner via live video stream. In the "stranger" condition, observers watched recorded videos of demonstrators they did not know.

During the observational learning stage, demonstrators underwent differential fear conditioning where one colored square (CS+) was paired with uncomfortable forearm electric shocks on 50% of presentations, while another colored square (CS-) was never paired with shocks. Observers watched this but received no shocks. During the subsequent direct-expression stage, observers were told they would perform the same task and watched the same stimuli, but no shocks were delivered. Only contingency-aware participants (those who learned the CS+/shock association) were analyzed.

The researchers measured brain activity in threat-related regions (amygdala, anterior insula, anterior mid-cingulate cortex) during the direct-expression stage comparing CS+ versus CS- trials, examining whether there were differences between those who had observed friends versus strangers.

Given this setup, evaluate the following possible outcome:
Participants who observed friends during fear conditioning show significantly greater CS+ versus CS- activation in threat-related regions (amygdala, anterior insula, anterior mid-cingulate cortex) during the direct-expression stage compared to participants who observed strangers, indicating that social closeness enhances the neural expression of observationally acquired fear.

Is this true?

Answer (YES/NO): NO